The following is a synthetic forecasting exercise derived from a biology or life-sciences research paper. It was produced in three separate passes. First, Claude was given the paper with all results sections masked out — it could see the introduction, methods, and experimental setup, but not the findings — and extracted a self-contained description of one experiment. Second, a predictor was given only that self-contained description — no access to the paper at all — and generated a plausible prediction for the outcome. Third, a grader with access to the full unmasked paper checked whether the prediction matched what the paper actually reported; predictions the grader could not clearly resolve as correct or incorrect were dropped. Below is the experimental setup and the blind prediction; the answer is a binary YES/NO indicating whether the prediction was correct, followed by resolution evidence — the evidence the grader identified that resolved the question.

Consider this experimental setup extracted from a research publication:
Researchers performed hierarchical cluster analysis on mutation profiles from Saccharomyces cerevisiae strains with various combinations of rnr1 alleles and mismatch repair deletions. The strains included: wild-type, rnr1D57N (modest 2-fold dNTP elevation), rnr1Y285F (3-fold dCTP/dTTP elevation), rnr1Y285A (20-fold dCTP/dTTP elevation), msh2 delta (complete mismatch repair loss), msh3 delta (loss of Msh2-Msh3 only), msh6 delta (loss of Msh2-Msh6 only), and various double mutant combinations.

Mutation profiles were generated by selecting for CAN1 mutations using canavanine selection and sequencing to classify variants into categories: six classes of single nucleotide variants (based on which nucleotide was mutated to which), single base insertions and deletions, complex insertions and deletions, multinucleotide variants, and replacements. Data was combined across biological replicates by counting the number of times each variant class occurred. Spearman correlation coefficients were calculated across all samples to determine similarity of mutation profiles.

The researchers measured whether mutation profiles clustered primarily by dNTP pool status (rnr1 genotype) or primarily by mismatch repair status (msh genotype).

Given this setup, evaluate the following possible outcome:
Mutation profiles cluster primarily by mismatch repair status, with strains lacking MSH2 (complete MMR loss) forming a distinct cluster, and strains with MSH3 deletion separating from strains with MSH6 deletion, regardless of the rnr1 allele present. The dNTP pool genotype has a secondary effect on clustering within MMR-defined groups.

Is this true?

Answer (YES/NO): NO